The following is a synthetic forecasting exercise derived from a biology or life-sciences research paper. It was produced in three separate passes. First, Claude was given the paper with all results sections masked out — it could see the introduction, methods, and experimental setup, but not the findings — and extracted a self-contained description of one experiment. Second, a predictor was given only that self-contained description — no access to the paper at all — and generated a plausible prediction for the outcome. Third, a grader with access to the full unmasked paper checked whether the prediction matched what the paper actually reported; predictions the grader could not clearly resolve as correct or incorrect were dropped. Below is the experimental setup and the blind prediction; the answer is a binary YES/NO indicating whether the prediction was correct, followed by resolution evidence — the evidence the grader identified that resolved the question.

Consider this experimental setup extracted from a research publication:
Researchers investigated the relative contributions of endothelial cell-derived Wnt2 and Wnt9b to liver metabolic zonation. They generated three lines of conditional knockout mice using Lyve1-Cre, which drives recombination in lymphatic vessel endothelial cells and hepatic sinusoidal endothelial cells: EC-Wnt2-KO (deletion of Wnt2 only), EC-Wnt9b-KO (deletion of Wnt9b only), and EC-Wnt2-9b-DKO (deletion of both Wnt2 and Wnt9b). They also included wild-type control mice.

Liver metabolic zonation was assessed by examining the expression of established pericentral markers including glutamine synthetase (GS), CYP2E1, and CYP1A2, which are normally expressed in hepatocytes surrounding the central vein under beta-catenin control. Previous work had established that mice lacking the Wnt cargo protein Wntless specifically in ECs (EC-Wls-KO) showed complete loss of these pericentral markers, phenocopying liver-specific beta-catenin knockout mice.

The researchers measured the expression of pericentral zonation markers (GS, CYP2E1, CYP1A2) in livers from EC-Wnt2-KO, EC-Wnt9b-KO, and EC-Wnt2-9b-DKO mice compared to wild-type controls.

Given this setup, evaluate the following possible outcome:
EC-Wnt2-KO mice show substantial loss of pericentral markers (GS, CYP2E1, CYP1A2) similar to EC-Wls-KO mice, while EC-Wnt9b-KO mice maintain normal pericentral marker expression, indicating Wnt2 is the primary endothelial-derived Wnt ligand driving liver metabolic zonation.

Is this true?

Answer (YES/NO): NO